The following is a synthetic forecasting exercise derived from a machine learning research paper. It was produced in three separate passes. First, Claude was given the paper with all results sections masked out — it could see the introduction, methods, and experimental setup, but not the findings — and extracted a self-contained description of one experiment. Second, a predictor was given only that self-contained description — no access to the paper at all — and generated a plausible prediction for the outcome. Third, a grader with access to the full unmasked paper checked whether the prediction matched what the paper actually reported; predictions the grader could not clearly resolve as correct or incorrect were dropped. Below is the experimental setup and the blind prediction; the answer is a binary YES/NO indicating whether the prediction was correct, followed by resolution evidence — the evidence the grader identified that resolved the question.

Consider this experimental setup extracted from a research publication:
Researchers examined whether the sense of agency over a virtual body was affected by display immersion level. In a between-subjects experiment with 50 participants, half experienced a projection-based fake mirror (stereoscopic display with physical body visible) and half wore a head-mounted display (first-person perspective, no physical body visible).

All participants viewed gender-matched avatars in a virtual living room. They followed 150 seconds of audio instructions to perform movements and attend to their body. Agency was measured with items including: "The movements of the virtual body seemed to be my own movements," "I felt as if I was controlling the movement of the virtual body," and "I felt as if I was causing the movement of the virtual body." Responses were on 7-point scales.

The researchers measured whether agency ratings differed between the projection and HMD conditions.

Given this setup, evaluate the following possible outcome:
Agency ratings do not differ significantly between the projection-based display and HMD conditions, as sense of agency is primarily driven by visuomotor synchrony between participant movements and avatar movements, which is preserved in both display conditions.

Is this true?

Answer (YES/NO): YES